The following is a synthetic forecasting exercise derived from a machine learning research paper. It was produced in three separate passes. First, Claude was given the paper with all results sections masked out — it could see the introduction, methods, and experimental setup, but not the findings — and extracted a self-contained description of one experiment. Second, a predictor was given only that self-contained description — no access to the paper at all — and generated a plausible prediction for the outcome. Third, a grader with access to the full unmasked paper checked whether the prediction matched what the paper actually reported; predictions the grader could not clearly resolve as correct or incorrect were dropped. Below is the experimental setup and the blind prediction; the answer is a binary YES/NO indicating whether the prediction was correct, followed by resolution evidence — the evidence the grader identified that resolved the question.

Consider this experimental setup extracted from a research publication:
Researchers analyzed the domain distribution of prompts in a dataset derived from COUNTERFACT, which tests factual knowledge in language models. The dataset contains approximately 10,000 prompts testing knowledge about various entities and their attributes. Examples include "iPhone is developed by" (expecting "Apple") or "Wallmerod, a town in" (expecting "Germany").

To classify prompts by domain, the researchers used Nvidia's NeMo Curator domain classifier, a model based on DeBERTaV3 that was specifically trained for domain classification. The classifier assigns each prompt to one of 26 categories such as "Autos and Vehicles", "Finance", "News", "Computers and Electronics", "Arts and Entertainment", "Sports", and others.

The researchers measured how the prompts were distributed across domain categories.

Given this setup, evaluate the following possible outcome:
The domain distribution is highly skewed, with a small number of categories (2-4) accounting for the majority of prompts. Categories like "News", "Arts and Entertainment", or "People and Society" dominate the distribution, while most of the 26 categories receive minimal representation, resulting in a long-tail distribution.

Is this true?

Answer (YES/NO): NO